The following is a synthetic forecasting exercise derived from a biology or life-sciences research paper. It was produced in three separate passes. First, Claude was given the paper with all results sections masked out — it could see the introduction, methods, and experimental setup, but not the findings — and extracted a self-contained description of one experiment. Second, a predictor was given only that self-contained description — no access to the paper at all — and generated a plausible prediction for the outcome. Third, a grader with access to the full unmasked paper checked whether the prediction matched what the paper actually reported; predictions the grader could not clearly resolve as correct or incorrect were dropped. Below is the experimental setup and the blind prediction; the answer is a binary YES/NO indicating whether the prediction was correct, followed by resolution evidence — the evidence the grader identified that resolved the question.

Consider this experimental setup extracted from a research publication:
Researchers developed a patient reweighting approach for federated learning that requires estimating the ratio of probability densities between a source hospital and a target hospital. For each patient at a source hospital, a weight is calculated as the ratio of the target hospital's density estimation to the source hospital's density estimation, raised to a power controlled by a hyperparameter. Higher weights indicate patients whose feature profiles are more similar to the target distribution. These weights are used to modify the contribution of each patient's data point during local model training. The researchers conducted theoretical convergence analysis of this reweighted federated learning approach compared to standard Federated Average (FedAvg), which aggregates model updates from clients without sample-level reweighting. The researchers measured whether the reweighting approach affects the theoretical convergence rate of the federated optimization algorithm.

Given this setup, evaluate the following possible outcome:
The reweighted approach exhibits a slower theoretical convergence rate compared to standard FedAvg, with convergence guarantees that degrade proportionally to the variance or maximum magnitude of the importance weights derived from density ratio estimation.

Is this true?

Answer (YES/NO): NO